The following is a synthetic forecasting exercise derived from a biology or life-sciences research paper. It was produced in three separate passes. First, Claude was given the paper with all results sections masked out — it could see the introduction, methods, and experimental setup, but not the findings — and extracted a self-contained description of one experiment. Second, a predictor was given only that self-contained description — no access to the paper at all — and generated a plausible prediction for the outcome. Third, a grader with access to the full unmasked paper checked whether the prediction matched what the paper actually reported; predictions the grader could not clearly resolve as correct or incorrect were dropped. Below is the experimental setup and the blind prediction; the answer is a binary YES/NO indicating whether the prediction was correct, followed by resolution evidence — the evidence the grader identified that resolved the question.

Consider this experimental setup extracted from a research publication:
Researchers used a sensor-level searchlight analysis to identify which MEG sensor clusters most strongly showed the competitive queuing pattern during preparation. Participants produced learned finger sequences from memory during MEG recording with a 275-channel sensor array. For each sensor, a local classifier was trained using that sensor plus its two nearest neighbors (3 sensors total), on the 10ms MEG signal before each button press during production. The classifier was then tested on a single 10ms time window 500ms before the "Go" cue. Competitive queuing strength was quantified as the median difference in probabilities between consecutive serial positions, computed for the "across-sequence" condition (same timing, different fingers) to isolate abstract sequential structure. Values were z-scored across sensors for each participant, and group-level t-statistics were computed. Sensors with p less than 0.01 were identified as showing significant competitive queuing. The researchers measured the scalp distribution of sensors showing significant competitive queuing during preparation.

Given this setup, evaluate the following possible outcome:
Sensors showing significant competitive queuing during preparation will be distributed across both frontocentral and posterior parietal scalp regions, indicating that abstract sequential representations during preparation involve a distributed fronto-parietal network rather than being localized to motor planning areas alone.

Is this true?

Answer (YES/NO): NO